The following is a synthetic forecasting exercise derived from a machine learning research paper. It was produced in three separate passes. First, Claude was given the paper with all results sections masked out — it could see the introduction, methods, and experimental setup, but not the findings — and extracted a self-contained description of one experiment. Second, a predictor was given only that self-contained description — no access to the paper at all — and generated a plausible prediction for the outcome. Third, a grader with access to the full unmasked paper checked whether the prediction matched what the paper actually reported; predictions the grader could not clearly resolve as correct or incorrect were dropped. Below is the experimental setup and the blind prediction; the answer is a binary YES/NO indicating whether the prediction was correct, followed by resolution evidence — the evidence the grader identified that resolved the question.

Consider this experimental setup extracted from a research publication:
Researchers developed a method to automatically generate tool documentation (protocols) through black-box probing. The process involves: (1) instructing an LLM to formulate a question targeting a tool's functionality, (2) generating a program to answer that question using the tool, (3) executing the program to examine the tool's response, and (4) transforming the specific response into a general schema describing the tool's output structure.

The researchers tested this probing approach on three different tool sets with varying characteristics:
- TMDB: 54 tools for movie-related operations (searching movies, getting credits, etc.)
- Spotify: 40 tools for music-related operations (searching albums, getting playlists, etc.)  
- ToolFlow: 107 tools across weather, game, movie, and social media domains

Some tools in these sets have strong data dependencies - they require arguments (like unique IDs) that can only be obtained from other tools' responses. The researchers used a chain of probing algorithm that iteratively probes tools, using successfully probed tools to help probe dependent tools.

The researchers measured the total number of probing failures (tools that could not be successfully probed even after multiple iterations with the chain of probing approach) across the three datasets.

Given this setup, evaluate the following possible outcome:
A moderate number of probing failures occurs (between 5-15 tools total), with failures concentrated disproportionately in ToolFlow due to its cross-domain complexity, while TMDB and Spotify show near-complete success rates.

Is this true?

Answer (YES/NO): NO